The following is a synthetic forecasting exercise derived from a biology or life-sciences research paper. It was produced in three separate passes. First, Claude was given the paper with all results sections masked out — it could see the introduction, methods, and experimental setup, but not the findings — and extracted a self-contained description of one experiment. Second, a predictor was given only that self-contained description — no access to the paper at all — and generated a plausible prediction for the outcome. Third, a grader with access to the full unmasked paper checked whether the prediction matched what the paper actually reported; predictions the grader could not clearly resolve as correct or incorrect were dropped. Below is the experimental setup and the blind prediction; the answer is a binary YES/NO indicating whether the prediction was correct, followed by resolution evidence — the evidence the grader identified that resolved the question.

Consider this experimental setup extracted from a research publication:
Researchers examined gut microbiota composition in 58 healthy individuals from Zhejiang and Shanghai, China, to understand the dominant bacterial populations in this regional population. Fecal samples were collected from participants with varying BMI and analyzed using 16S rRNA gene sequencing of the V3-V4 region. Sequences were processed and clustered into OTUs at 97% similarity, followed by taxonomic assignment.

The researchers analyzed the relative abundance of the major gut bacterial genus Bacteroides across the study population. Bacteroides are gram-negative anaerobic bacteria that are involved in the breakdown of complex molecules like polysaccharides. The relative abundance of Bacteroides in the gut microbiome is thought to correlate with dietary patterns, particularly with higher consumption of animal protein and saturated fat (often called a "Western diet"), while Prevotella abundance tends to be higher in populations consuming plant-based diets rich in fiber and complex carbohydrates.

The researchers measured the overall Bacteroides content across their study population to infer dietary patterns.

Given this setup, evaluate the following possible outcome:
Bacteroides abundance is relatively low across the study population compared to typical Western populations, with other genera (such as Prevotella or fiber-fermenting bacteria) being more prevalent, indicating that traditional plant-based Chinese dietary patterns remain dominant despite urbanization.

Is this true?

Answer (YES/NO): NO